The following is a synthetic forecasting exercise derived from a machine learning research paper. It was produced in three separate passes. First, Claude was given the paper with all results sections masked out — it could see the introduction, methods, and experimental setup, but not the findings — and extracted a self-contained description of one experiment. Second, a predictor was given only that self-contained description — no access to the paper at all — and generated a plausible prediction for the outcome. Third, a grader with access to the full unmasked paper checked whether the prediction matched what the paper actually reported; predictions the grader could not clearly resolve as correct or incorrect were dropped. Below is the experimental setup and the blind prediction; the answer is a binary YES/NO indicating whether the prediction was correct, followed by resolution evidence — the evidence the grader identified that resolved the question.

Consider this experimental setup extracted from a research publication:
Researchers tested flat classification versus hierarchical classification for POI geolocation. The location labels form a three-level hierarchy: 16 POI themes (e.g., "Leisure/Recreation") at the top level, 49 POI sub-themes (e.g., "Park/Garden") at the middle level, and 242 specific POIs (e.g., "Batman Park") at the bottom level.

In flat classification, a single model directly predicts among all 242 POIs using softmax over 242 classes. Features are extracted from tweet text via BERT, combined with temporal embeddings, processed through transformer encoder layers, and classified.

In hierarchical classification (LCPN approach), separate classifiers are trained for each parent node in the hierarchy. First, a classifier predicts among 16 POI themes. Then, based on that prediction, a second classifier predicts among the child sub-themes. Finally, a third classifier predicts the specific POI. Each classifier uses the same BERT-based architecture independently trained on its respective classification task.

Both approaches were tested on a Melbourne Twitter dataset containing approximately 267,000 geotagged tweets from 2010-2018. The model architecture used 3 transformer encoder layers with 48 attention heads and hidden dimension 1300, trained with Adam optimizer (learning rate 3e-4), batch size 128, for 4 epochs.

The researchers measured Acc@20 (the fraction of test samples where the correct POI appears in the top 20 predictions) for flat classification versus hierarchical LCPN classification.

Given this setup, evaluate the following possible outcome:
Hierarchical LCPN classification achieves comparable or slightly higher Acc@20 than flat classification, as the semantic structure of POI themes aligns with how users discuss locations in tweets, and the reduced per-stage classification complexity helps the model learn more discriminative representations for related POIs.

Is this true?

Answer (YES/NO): YES